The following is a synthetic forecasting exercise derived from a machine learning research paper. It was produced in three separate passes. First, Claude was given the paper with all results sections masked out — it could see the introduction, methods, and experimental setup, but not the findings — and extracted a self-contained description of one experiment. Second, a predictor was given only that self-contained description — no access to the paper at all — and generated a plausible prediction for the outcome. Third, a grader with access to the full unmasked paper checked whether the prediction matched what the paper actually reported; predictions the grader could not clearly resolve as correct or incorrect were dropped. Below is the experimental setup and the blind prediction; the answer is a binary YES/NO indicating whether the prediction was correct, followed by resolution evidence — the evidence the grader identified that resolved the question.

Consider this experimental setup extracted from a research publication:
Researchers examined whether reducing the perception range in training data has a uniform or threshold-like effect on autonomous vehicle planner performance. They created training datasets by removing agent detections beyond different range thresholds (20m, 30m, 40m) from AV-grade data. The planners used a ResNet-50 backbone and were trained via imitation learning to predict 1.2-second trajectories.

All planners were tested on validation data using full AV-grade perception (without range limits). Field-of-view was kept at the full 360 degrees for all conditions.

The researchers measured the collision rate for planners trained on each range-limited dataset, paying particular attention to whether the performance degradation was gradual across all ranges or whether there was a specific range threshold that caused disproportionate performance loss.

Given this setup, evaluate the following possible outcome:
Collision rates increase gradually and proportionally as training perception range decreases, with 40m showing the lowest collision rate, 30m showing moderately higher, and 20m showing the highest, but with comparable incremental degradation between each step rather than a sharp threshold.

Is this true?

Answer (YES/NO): NO